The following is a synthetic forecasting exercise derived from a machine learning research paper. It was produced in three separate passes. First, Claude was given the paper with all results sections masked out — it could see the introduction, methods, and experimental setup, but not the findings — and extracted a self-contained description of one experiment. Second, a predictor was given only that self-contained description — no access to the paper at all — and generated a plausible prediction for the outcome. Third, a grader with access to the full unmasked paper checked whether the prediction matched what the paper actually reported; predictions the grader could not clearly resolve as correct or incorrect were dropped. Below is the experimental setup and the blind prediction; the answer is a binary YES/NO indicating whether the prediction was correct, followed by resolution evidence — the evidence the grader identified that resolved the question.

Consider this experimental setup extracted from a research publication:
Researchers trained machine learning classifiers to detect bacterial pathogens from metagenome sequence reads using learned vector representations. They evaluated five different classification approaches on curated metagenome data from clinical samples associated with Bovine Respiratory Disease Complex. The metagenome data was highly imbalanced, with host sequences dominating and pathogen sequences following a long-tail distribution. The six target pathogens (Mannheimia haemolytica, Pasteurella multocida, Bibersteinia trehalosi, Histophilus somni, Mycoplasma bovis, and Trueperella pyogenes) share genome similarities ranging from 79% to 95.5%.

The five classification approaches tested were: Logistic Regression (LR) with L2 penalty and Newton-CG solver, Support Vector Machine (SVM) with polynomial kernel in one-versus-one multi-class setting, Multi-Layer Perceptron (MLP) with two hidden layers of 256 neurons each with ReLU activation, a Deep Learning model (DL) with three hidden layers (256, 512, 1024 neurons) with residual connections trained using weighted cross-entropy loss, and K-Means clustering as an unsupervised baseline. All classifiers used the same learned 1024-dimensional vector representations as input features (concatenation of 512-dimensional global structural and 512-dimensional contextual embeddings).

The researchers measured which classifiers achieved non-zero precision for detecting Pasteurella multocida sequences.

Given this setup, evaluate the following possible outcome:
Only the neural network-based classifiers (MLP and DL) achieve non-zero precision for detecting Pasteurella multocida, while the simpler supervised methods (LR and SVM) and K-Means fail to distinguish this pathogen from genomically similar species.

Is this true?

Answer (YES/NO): NO